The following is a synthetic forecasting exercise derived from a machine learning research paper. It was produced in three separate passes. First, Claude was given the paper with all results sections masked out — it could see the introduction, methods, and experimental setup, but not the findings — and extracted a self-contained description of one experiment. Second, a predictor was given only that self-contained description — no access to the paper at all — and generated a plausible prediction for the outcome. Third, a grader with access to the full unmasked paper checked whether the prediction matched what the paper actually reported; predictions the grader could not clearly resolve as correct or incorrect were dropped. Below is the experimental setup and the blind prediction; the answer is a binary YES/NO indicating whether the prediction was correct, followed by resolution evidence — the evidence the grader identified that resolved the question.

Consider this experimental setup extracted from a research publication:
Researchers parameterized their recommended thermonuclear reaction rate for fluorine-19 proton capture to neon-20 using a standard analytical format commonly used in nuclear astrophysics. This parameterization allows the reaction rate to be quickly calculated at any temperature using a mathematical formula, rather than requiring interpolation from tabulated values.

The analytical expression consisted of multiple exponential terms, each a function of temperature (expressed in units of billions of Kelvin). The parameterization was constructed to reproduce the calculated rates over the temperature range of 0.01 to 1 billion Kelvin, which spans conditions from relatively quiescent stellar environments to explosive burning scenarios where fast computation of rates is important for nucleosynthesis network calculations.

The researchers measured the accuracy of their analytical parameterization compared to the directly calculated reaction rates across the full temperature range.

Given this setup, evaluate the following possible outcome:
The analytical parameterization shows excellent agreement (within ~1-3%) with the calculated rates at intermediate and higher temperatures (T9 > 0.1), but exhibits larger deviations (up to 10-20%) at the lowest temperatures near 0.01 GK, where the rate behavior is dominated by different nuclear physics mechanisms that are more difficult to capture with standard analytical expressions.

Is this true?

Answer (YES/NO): NO